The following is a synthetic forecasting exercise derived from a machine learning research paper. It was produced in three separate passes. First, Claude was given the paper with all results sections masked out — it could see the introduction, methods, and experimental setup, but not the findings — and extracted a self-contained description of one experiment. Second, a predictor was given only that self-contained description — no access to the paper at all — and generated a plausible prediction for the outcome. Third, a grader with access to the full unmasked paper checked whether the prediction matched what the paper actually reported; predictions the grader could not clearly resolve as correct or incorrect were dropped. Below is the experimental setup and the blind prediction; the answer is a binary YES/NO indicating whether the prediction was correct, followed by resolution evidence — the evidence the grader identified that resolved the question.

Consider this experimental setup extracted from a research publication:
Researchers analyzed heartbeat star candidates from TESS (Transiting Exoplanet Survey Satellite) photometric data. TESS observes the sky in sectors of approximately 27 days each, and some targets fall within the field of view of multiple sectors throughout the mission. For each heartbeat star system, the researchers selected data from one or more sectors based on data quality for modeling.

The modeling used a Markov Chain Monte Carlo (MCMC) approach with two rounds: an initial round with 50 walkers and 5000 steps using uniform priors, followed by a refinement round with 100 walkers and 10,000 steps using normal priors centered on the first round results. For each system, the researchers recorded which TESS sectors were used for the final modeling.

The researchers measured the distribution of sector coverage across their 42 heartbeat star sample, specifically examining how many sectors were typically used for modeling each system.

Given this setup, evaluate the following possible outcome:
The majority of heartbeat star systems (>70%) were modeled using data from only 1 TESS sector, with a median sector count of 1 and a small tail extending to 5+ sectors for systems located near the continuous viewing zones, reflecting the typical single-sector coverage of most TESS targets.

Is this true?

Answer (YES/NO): NO